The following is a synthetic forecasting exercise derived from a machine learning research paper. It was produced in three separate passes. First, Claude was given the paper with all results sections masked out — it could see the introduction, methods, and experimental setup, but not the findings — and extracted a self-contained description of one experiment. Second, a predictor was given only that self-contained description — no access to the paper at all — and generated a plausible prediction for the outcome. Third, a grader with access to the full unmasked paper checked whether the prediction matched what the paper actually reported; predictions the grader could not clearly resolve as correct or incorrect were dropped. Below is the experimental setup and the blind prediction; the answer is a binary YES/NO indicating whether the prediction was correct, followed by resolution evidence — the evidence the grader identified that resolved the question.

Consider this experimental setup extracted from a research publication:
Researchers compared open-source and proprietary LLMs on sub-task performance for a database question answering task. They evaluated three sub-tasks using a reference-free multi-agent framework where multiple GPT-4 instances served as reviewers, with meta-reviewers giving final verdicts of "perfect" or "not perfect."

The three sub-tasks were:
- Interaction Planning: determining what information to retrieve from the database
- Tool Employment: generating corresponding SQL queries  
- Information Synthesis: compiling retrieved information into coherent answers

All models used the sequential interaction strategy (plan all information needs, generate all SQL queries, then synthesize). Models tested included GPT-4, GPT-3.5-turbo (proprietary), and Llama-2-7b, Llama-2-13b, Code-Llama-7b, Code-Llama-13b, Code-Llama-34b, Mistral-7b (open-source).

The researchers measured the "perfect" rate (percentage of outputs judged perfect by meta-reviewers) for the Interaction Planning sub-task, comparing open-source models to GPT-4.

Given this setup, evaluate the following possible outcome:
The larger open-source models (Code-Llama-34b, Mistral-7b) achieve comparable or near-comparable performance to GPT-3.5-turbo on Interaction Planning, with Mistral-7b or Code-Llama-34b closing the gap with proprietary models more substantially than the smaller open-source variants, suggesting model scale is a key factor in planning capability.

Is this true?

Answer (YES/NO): NO